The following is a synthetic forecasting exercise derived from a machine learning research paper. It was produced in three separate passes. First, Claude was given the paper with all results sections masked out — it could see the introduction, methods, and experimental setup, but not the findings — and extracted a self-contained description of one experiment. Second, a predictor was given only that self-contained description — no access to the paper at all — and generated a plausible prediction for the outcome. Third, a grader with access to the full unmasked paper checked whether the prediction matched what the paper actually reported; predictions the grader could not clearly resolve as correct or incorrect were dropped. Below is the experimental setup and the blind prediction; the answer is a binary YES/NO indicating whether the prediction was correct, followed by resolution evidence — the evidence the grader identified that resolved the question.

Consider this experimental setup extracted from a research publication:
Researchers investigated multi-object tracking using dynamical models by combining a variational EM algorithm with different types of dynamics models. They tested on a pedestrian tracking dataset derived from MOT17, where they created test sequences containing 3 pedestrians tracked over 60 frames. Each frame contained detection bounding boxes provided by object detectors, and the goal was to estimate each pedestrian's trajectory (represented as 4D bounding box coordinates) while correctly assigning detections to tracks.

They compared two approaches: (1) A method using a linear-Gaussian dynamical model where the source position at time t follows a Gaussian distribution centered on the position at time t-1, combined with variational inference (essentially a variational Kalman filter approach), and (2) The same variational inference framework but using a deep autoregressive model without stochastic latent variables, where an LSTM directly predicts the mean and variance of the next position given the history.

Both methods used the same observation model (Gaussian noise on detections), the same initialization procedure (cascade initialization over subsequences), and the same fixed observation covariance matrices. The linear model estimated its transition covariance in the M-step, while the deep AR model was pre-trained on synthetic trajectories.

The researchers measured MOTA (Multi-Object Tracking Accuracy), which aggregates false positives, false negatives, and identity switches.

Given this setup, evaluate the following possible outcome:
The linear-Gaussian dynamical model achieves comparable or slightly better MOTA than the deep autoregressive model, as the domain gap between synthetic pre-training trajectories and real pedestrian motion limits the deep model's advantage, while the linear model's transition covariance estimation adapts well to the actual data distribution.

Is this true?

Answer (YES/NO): NO